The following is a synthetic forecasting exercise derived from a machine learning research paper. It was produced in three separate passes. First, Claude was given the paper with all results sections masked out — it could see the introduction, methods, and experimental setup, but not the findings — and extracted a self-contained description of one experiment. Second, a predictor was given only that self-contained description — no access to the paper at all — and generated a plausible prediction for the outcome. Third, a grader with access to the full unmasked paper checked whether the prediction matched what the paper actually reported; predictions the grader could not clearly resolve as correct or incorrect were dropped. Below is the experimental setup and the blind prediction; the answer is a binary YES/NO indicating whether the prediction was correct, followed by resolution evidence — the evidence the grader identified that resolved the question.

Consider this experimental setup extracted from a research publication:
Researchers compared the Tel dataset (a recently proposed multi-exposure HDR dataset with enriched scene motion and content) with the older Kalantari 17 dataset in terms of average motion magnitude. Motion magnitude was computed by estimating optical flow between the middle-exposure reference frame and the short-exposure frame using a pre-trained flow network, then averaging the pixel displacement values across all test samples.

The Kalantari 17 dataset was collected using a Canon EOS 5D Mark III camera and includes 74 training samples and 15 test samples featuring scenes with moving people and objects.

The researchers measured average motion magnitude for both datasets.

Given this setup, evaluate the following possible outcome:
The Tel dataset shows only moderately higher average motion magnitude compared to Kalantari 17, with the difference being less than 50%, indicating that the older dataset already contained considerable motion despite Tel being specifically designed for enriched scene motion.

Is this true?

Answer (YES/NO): NO